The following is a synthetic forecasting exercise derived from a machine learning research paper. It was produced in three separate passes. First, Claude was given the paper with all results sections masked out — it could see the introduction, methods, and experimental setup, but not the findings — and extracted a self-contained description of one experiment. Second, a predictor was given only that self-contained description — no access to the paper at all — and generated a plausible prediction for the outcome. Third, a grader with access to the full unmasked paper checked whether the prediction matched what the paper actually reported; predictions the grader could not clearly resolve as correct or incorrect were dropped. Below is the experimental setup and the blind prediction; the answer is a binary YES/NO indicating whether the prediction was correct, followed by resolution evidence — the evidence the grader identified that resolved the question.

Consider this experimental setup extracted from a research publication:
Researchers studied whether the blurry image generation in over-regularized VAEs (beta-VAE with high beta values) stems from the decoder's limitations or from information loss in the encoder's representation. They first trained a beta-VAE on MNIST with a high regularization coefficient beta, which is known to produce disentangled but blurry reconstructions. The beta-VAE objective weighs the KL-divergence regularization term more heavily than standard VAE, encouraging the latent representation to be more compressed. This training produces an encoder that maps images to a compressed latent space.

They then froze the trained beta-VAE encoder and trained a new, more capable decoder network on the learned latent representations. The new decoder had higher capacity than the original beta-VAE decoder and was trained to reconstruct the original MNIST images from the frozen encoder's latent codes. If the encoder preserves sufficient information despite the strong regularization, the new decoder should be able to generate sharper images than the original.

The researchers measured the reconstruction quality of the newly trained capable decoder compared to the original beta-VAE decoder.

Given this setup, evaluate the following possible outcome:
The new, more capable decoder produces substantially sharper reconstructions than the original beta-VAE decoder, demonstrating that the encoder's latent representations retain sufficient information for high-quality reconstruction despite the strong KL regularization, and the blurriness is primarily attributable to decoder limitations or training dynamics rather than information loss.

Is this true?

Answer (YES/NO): NO